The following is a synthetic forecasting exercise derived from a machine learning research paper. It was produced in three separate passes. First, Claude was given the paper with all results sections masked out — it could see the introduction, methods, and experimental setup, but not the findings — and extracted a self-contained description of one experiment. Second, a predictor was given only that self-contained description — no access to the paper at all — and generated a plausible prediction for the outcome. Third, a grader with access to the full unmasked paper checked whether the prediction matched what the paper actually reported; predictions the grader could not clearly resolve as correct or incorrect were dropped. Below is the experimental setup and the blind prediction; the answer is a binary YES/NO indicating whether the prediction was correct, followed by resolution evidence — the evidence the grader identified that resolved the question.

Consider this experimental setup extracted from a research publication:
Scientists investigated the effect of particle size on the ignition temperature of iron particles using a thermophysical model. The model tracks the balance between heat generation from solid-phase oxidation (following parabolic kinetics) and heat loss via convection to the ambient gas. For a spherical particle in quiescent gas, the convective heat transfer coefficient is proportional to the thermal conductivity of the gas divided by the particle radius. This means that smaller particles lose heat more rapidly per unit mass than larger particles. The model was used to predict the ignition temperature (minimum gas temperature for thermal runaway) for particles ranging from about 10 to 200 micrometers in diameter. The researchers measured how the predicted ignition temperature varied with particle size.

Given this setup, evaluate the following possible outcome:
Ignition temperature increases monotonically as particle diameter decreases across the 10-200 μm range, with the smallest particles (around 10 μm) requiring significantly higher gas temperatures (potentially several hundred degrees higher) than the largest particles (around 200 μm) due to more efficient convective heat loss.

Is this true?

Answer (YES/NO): NO